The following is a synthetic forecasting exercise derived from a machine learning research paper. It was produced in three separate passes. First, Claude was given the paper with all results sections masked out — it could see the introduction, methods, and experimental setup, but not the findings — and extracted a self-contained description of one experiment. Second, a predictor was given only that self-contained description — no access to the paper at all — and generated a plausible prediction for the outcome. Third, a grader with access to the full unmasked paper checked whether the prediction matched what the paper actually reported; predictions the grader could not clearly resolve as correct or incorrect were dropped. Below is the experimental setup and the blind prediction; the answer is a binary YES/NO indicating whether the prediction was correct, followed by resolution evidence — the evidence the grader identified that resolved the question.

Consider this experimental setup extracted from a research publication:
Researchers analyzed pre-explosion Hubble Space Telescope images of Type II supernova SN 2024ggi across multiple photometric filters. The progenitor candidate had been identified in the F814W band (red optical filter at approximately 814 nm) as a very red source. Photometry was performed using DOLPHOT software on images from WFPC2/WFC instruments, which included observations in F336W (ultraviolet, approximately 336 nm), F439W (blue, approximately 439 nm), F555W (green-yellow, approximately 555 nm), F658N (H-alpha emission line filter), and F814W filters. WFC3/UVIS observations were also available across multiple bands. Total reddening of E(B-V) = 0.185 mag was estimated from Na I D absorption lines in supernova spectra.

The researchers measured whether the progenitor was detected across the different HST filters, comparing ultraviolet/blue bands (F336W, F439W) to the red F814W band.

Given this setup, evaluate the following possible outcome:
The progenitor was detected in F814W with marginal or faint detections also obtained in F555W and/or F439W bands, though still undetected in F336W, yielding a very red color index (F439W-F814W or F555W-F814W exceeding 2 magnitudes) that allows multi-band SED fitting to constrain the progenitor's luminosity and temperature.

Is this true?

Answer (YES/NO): YES